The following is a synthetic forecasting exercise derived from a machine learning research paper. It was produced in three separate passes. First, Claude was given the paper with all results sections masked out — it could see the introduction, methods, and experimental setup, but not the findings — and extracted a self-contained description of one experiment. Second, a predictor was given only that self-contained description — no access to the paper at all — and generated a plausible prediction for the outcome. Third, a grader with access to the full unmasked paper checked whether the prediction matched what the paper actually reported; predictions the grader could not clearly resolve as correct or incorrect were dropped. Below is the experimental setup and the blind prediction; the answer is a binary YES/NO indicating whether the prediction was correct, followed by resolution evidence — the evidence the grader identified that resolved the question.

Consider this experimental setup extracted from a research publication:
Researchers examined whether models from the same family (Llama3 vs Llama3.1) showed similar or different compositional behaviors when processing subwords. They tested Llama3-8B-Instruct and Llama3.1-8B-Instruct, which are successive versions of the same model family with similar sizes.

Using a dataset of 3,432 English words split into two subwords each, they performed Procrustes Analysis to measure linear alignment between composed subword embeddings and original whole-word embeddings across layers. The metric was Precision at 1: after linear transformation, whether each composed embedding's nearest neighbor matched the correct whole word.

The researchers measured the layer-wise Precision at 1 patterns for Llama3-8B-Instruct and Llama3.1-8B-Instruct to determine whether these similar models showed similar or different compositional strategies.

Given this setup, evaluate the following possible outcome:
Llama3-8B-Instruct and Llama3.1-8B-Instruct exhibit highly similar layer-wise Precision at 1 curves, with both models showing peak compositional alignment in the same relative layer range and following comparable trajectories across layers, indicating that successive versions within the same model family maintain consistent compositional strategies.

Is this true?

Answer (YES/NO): YES